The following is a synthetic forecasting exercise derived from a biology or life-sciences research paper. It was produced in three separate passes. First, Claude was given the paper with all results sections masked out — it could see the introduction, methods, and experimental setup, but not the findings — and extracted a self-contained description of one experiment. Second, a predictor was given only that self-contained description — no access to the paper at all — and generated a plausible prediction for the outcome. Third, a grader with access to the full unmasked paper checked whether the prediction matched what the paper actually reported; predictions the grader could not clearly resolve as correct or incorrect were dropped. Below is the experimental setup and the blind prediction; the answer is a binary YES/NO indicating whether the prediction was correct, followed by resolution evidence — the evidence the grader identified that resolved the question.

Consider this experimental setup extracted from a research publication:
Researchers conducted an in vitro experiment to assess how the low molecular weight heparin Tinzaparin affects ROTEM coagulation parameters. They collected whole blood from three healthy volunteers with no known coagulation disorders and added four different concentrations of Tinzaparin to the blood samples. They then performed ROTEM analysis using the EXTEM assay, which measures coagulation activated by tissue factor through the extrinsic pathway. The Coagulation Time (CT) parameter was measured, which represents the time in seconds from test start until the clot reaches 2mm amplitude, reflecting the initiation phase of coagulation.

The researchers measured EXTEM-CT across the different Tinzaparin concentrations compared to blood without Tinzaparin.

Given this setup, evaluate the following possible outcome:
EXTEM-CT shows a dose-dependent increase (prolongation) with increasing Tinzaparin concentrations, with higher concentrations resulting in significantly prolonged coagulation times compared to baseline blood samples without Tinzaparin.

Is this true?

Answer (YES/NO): NO